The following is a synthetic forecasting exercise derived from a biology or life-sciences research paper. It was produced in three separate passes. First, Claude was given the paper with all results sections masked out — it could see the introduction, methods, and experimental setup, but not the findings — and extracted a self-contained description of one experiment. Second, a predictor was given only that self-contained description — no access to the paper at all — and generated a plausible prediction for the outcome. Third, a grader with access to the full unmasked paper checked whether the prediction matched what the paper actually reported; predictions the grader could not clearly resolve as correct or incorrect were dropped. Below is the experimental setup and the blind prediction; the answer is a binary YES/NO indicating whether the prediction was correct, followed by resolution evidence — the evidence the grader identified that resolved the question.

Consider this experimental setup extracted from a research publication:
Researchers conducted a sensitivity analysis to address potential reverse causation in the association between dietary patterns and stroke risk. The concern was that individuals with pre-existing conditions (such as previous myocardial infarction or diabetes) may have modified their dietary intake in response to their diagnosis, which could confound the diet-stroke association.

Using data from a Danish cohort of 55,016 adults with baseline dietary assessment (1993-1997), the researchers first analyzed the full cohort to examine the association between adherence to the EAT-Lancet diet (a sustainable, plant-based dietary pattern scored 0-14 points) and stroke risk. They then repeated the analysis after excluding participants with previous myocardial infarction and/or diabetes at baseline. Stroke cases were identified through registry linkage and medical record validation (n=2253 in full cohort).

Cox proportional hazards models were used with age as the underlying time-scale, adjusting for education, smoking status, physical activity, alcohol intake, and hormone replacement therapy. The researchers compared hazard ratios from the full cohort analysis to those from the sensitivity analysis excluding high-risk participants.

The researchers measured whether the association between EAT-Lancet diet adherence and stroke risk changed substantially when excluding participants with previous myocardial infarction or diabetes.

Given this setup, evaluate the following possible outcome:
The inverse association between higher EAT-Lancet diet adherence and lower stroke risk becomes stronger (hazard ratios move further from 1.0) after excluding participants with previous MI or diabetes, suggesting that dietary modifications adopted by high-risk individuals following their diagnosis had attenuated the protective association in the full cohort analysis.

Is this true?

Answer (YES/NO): NO